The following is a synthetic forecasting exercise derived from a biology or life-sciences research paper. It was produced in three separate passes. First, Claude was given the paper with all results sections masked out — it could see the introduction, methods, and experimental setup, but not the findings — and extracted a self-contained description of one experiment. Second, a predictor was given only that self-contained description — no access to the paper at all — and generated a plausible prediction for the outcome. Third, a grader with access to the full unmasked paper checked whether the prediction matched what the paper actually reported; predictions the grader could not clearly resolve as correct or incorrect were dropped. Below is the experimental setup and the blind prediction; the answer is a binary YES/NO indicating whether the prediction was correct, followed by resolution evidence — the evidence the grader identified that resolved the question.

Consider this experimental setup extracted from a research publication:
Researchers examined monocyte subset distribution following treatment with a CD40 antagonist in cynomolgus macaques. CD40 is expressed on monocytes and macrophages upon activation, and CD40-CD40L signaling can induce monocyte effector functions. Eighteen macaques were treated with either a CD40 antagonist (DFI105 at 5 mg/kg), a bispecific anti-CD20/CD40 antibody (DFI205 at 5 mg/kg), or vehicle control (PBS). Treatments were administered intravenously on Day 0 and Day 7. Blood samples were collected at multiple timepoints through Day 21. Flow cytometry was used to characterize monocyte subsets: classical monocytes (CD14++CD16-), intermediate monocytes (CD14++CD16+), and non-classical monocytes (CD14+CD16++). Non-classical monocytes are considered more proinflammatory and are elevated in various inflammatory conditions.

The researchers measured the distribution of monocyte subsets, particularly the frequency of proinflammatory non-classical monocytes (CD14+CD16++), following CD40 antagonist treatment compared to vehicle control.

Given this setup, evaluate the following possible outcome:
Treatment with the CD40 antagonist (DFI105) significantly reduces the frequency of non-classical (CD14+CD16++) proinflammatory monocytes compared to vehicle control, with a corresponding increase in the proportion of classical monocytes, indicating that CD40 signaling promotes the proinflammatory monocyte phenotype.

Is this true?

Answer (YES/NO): NO